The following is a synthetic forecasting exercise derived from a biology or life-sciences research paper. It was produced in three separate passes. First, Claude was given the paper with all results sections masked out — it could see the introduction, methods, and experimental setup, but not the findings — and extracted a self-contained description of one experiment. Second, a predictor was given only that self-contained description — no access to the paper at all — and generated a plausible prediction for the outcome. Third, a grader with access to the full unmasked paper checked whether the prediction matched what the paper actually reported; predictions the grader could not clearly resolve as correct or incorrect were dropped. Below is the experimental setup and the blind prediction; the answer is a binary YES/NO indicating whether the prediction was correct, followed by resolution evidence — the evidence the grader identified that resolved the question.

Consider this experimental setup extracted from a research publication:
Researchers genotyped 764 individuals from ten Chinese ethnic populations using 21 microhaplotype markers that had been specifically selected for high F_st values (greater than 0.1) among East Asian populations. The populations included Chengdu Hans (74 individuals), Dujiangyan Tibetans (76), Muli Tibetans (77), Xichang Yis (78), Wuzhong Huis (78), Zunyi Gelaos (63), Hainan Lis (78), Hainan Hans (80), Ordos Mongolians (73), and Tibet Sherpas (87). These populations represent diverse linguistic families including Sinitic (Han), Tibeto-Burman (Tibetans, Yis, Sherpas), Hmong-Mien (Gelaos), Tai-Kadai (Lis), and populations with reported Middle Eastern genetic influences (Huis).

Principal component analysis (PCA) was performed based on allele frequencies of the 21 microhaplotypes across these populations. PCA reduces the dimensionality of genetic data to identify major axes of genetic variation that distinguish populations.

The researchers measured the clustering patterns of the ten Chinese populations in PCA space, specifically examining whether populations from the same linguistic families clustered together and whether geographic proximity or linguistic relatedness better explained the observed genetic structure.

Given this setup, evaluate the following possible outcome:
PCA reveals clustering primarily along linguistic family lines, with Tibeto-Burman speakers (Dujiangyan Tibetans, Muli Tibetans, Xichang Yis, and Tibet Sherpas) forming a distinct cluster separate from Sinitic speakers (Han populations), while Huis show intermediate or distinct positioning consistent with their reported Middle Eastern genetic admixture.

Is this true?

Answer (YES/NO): NO